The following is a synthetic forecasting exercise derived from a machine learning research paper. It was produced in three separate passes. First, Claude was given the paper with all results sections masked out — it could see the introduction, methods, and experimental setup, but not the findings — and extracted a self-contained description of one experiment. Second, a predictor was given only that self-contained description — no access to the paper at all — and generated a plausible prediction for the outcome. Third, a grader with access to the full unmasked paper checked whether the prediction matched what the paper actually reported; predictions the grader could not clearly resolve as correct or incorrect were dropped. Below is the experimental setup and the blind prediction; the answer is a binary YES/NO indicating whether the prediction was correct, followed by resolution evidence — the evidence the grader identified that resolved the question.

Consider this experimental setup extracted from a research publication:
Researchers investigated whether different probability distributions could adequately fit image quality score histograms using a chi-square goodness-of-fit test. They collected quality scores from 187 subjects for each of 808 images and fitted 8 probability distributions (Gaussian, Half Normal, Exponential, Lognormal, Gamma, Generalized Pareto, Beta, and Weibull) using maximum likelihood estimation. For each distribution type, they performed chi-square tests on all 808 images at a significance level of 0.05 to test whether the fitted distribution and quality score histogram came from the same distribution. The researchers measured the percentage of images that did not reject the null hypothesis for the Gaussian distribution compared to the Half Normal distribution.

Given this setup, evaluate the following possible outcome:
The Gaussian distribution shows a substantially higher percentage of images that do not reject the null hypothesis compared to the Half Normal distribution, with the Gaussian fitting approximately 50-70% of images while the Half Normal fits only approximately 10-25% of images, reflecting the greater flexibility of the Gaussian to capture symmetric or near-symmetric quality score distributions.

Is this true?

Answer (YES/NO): NO